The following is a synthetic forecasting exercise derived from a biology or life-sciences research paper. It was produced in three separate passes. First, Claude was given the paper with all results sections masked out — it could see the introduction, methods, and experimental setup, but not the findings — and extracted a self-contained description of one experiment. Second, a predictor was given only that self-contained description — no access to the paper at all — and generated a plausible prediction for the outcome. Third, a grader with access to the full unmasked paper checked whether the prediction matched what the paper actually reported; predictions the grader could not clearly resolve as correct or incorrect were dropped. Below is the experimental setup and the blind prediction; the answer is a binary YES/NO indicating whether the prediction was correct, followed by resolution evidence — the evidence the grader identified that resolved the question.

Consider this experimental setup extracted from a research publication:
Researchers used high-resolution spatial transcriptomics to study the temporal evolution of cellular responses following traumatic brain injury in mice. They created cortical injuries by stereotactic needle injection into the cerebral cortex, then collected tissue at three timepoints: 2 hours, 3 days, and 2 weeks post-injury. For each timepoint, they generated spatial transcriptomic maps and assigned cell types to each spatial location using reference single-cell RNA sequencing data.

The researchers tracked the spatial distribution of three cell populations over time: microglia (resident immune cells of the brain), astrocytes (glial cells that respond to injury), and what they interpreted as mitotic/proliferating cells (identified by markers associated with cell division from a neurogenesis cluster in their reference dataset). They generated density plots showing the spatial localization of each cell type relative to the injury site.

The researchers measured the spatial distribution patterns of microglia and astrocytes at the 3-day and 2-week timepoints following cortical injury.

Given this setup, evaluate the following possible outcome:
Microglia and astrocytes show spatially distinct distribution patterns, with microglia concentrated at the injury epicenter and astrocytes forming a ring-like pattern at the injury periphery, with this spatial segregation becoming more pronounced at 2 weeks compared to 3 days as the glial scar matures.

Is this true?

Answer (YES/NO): NO